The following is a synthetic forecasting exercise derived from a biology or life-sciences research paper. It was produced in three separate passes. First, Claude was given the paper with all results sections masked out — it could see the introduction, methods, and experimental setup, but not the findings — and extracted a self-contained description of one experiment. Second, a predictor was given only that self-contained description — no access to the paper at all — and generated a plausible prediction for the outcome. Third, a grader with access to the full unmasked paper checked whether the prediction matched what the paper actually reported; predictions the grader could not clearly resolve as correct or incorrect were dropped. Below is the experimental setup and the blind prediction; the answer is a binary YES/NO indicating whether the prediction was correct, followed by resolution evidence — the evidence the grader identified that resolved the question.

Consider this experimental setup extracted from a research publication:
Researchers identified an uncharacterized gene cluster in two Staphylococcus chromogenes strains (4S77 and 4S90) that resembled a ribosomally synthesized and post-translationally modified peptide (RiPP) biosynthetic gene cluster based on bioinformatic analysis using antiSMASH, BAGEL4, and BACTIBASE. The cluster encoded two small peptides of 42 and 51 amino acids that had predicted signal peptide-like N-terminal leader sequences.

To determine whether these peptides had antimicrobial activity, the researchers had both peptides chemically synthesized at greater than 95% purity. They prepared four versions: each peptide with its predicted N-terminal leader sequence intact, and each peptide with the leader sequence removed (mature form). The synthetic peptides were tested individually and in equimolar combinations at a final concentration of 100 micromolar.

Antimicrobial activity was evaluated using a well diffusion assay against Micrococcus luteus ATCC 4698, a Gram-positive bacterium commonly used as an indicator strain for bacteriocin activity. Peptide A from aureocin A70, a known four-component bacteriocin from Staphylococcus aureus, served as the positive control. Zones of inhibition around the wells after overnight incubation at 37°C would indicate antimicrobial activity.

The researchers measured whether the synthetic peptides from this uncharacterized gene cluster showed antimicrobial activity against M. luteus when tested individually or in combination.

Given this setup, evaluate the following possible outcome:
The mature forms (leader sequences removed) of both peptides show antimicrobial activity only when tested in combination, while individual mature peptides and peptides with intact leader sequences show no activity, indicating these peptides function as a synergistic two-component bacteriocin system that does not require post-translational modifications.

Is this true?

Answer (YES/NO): NO